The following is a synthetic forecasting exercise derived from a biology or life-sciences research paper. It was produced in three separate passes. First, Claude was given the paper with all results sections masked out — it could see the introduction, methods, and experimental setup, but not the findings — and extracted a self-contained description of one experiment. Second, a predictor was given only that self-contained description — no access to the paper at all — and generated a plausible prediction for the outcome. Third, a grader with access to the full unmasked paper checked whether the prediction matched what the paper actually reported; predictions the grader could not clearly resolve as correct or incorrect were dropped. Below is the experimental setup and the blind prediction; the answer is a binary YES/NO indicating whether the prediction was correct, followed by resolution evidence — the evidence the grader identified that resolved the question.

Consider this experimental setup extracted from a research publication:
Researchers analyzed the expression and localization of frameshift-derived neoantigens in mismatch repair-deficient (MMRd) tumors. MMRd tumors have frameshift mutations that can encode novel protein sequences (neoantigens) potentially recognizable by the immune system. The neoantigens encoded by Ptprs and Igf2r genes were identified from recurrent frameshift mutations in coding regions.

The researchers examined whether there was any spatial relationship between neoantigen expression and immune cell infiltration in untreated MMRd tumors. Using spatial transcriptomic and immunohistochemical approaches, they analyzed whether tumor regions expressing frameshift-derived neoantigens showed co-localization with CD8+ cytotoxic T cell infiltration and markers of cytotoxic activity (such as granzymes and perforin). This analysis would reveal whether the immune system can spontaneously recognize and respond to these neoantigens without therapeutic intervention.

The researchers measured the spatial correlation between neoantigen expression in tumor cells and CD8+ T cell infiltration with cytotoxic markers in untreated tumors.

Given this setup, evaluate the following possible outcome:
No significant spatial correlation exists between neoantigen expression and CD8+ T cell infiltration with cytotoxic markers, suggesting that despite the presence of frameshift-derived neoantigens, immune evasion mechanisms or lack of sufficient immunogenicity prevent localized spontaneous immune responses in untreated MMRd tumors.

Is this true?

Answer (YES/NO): NO